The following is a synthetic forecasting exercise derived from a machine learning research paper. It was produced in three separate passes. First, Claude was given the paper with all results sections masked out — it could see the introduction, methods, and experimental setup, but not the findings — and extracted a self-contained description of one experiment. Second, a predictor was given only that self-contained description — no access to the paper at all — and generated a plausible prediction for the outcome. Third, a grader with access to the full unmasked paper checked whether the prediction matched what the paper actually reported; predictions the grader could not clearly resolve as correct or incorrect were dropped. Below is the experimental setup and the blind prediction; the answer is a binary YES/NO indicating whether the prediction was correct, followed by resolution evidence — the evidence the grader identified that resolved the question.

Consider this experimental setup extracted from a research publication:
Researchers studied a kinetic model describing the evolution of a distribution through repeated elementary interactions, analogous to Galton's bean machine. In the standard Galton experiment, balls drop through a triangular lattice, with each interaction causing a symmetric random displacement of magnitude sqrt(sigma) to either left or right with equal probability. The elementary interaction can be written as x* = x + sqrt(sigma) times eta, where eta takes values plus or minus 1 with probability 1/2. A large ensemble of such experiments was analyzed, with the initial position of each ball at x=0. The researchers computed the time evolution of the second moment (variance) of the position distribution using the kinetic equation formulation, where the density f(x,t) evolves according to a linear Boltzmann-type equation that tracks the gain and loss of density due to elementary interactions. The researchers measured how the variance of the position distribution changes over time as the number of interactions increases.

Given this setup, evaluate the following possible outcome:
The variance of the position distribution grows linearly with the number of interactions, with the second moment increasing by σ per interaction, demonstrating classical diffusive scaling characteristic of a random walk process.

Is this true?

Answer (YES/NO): YES